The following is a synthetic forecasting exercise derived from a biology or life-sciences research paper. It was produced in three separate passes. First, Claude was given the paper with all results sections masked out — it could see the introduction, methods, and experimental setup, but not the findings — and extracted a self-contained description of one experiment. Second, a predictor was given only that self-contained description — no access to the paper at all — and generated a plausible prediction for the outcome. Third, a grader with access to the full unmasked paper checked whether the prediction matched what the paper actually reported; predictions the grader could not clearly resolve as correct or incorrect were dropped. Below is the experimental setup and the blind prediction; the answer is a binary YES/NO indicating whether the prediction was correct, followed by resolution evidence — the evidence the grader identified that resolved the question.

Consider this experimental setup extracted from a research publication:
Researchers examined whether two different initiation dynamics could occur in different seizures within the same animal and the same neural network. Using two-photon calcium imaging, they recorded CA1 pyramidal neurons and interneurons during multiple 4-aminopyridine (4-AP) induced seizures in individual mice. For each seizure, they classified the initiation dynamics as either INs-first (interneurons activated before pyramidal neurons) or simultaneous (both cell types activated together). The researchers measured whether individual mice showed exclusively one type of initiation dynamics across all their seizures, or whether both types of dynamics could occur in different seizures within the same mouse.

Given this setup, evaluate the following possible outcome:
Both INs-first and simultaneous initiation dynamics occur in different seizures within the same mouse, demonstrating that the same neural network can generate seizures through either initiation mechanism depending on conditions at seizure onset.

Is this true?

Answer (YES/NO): YES